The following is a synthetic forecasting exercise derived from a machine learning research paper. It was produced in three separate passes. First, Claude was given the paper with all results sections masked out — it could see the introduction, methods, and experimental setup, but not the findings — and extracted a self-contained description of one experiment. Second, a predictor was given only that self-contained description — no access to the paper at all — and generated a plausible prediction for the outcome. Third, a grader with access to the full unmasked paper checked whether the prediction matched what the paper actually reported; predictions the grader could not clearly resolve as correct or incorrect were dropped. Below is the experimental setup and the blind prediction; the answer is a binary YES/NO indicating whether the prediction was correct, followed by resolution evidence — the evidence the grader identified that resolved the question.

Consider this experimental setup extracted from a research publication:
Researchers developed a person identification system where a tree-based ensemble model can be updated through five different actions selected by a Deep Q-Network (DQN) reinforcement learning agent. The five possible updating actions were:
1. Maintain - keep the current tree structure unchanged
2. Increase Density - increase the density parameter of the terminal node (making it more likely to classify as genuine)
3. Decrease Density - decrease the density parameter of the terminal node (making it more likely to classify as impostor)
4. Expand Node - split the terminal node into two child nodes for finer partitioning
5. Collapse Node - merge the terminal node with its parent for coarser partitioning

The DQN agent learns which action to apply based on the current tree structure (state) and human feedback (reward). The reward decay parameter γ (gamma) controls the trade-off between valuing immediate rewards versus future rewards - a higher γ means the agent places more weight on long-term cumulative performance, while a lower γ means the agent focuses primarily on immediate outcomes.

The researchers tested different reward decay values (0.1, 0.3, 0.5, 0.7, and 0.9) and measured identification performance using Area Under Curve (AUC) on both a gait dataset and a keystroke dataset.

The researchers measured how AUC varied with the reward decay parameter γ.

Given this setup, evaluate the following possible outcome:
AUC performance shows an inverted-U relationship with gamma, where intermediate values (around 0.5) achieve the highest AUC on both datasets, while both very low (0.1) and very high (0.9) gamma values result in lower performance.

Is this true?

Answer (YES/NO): NO